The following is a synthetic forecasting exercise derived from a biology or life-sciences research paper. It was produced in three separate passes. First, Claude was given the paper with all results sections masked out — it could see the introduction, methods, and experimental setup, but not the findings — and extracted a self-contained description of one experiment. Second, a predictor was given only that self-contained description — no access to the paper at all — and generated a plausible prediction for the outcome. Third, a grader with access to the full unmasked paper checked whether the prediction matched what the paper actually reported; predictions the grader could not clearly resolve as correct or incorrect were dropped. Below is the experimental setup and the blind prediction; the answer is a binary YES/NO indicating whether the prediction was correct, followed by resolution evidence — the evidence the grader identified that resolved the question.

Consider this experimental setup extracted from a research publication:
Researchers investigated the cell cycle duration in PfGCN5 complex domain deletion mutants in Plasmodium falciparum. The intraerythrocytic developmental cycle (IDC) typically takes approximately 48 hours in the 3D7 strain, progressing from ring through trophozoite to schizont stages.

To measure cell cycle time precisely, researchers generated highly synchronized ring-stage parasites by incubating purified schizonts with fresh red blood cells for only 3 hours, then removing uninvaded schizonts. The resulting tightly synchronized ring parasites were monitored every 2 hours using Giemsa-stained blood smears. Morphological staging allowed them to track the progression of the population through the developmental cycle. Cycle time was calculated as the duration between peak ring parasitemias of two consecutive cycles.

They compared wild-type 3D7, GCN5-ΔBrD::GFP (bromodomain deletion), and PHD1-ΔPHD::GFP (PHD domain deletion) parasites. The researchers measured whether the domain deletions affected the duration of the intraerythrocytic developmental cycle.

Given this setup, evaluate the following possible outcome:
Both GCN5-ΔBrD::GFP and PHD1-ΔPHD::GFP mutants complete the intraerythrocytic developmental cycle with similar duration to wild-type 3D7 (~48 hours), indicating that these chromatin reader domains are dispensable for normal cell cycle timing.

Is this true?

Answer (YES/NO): NO